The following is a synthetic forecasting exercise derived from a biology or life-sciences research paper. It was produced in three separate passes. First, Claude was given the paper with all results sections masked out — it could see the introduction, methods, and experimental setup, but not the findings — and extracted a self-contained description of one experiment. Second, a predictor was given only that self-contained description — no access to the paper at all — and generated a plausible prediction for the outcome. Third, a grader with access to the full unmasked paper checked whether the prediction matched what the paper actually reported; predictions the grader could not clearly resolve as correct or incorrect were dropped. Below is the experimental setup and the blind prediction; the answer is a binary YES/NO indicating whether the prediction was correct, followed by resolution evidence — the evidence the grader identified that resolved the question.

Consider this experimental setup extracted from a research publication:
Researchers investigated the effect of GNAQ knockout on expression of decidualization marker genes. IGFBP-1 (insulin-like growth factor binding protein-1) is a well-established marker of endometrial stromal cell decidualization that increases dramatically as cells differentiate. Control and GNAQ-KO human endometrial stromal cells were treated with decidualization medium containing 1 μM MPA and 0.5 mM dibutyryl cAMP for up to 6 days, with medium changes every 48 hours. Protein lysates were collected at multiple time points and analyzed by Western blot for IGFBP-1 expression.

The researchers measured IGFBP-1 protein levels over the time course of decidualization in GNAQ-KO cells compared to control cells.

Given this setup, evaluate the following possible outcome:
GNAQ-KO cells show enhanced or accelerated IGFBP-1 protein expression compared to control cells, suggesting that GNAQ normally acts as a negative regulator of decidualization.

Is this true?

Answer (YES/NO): YES